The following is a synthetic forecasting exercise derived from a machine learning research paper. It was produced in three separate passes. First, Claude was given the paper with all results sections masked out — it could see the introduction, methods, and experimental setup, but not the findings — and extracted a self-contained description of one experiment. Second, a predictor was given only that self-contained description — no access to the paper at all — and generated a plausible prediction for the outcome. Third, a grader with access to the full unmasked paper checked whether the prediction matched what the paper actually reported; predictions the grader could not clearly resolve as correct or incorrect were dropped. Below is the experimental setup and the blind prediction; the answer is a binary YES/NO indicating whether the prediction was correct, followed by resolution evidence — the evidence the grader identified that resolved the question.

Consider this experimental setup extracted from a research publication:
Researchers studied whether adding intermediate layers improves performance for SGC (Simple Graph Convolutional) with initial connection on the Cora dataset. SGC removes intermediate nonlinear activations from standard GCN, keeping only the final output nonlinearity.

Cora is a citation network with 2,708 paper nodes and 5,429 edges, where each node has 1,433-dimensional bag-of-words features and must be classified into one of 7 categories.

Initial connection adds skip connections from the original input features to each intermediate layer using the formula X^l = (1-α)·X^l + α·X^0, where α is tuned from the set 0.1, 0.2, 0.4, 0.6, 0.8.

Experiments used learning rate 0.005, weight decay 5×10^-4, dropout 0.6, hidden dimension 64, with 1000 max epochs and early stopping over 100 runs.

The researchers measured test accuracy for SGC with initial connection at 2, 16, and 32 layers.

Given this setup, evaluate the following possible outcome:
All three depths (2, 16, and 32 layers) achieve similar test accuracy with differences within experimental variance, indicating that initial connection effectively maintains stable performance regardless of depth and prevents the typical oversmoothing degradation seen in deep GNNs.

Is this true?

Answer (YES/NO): NO